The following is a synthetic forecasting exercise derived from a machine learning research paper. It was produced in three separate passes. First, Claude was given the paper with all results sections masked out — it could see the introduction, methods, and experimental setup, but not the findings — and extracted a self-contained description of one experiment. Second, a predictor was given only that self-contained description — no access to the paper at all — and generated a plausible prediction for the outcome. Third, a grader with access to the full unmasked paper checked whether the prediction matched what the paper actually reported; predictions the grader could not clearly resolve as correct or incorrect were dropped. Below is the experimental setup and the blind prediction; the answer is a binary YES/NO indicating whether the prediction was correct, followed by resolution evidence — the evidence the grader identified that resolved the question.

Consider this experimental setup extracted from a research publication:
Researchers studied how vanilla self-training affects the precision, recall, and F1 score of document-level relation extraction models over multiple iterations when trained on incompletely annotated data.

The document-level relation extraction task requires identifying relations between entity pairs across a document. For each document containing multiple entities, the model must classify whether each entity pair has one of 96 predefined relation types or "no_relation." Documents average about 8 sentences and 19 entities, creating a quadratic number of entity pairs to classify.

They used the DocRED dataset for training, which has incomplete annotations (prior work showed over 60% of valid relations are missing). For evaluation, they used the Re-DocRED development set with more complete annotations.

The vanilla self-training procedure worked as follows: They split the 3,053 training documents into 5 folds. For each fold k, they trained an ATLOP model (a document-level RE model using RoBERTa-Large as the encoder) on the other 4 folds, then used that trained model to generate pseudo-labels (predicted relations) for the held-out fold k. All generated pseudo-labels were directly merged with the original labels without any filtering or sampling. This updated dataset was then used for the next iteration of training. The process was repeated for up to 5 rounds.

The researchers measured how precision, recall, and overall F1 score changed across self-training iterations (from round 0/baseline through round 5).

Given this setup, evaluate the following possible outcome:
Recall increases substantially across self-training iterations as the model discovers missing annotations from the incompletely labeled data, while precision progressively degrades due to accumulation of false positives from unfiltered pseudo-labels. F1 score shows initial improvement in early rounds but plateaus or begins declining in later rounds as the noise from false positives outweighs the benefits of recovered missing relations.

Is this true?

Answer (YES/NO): YES